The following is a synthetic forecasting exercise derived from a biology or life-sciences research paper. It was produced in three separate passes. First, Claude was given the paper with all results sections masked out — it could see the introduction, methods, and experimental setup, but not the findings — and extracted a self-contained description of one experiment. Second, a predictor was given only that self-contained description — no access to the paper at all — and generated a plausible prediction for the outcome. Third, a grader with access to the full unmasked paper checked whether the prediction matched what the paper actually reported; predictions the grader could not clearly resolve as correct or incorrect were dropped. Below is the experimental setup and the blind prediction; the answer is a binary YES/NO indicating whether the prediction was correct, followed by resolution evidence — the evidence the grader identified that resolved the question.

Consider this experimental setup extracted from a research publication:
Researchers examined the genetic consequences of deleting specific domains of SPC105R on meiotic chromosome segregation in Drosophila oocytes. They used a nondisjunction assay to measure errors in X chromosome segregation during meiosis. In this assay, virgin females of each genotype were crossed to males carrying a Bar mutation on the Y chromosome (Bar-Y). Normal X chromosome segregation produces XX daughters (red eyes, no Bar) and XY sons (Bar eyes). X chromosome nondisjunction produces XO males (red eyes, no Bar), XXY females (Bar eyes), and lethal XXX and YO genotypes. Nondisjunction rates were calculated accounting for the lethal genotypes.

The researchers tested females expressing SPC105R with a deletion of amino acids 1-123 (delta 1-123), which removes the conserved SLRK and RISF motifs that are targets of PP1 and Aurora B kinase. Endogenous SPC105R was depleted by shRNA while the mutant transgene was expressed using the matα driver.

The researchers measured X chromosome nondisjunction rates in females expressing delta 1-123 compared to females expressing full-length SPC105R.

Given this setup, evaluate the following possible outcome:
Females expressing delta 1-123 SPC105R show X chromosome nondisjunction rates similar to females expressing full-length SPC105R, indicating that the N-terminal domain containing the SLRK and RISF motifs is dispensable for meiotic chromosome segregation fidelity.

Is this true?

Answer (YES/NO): YES